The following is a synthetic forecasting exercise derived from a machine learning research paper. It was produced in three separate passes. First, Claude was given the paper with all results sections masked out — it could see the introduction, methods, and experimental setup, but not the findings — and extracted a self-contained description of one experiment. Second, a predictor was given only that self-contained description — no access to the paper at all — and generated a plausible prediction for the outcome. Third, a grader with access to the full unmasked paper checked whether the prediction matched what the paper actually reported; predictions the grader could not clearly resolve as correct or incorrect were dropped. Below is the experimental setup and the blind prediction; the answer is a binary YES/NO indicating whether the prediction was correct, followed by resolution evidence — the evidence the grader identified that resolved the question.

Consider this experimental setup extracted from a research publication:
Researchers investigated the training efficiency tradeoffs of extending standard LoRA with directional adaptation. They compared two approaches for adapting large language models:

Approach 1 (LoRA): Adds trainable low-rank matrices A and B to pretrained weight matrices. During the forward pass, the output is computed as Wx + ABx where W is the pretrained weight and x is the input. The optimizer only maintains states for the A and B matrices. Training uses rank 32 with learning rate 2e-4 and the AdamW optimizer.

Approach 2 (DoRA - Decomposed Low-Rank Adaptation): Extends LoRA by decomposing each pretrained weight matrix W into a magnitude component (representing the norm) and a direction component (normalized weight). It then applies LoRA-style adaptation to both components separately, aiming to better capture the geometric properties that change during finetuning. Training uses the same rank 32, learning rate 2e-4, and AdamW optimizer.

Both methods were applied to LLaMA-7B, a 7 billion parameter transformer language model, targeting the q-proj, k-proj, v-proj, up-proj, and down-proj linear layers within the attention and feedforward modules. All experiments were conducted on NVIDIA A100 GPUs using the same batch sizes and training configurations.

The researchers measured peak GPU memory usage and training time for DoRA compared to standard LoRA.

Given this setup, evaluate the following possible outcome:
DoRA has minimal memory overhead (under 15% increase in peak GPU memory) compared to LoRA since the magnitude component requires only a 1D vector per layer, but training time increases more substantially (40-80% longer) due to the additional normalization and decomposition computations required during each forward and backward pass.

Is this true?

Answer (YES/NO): NO